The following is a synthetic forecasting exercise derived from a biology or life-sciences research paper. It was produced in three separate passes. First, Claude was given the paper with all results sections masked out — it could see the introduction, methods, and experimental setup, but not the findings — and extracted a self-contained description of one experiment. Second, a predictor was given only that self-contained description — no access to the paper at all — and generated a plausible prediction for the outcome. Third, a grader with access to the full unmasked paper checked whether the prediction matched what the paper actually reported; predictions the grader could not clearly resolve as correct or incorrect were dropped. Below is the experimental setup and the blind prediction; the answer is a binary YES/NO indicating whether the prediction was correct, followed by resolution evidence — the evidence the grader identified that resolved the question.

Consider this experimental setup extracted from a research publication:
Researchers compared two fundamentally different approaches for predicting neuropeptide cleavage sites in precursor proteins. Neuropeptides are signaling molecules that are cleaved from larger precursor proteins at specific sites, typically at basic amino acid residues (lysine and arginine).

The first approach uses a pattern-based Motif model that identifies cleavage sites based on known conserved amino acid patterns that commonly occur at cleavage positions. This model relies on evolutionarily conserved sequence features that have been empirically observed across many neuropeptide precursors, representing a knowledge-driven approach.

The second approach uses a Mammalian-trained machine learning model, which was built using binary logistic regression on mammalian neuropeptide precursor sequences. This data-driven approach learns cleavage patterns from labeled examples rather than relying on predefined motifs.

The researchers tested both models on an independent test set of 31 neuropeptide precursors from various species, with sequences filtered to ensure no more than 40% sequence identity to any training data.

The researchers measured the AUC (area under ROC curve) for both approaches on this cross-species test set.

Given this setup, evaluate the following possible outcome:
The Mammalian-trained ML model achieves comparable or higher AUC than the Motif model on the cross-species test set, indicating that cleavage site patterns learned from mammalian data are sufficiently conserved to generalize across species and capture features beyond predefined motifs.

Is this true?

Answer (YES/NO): YES